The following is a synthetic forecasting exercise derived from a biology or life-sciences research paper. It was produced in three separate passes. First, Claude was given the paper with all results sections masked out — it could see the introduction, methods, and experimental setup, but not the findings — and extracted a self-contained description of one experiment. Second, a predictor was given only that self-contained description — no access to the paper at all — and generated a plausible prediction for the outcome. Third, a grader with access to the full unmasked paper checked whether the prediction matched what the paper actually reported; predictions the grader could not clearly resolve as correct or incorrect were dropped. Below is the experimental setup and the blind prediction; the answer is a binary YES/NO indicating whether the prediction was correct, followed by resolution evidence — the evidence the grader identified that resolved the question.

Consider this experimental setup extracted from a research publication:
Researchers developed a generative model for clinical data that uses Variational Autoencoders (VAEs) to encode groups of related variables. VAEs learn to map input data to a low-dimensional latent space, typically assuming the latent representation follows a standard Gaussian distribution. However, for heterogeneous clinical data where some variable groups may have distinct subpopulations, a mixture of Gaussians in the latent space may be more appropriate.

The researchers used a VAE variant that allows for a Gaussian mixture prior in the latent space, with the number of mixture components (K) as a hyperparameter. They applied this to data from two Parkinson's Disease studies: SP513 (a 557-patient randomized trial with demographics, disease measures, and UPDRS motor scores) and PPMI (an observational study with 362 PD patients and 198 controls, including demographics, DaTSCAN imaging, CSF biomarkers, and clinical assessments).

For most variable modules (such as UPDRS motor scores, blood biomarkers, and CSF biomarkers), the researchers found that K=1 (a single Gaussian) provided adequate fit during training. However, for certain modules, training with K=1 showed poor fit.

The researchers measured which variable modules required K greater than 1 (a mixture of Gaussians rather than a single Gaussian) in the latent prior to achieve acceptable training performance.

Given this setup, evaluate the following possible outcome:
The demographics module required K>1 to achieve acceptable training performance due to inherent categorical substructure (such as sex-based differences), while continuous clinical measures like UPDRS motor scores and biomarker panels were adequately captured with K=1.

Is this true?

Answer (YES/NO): YES